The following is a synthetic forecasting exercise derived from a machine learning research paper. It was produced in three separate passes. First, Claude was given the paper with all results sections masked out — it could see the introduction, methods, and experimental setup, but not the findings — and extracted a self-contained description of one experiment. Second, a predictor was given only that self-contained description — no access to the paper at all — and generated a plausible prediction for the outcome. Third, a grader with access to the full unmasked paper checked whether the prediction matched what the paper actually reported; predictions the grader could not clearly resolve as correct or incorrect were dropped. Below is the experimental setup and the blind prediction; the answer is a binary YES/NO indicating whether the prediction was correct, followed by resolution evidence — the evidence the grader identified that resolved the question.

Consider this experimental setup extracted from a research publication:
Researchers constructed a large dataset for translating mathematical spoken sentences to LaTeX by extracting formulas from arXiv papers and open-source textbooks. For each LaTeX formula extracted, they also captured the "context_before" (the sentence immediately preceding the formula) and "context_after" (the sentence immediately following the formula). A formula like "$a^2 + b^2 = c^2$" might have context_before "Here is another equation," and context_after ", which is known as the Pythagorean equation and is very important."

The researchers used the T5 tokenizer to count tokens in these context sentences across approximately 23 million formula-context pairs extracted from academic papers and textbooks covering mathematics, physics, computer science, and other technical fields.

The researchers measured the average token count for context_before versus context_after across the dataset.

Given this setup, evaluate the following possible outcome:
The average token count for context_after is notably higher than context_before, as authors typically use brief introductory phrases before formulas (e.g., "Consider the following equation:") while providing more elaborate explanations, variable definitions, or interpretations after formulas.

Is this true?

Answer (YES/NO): YES